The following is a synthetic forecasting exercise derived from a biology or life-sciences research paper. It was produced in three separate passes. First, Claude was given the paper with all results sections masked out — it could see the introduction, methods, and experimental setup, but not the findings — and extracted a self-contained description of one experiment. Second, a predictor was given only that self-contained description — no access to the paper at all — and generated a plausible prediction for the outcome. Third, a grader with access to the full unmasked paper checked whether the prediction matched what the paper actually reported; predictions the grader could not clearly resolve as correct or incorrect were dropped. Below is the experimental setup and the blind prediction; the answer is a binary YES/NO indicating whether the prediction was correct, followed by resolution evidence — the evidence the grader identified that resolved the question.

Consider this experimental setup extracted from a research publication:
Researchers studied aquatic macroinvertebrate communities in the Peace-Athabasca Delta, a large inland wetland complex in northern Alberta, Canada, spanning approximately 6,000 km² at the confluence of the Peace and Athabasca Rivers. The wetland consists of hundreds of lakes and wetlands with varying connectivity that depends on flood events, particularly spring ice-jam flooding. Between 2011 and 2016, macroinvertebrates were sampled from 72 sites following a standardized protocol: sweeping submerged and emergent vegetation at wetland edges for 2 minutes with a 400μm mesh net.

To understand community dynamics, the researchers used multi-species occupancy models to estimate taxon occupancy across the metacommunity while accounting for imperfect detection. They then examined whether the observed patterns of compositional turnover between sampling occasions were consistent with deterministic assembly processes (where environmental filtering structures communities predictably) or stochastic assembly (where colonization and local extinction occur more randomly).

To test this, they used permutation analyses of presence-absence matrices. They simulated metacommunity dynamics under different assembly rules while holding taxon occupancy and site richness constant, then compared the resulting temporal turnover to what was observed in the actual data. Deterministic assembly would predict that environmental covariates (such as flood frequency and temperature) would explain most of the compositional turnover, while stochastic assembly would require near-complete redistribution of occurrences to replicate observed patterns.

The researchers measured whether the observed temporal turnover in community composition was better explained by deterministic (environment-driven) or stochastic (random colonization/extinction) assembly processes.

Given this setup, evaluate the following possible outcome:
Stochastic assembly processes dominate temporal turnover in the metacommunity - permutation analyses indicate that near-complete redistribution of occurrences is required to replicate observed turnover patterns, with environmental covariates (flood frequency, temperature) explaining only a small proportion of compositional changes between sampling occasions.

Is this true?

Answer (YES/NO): YES